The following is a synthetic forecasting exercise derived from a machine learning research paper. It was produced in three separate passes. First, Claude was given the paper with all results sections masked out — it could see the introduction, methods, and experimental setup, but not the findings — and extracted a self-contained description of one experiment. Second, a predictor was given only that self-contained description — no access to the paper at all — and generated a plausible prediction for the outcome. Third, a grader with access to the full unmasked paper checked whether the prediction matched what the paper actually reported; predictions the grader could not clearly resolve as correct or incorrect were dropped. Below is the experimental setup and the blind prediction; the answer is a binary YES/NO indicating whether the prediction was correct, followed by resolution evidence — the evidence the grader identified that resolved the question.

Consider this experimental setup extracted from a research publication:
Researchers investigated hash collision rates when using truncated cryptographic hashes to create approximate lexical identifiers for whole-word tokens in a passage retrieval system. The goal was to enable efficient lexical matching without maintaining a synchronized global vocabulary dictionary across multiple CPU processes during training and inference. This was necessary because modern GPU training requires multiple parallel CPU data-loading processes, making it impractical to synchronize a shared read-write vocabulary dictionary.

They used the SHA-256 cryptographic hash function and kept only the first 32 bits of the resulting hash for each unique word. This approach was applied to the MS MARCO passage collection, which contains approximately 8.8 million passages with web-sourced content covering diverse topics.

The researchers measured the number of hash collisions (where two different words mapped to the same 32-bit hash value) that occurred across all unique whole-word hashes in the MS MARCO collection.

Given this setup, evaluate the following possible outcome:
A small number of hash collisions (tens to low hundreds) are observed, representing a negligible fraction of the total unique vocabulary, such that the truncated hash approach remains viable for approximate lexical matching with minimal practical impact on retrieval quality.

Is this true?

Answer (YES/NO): YES